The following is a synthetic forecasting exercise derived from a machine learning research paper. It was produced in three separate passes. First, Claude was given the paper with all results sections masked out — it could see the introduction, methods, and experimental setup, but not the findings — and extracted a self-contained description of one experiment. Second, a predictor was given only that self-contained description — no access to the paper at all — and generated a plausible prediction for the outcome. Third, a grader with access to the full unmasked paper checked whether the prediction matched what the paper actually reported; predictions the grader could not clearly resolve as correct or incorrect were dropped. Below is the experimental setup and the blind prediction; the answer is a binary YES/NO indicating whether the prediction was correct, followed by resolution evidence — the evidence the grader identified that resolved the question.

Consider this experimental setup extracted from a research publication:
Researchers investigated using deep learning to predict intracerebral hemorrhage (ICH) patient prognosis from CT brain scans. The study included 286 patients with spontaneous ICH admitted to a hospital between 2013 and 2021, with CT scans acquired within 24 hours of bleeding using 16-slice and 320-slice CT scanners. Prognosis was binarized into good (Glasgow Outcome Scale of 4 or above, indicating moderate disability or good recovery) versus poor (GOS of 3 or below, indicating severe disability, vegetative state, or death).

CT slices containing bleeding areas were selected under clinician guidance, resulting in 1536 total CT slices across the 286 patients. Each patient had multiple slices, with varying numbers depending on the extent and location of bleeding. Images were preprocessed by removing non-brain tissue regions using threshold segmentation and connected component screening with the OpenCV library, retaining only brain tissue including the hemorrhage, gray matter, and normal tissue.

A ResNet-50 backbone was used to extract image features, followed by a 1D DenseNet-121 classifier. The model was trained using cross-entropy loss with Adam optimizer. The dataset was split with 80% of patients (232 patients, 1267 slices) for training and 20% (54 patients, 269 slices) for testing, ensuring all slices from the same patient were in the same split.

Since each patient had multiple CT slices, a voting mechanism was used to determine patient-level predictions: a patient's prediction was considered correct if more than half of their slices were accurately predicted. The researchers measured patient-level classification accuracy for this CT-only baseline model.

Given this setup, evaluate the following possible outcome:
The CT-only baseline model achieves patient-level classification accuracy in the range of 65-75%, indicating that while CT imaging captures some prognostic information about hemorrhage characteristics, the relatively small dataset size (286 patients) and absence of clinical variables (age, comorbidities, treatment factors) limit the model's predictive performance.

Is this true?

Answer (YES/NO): NO